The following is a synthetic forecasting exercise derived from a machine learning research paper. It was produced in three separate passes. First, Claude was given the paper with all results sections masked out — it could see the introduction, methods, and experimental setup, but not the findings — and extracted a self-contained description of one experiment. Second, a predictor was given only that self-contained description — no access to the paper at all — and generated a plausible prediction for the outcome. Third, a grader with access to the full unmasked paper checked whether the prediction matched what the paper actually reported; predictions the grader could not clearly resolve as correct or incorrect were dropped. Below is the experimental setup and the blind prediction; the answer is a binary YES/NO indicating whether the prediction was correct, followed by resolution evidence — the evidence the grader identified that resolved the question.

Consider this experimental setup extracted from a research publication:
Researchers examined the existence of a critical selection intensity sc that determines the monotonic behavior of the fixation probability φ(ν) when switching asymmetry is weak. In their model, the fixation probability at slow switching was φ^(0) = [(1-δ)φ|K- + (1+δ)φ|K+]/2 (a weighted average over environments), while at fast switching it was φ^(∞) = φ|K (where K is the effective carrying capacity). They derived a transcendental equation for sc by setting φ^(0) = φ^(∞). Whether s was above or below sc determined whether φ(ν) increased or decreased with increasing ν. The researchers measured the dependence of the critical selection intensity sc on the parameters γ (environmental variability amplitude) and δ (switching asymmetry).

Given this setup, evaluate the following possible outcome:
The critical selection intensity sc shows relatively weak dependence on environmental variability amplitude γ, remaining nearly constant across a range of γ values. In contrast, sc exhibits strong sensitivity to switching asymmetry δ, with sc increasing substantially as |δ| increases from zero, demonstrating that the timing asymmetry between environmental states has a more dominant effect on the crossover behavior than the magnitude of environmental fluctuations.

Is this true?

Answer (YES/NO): NO